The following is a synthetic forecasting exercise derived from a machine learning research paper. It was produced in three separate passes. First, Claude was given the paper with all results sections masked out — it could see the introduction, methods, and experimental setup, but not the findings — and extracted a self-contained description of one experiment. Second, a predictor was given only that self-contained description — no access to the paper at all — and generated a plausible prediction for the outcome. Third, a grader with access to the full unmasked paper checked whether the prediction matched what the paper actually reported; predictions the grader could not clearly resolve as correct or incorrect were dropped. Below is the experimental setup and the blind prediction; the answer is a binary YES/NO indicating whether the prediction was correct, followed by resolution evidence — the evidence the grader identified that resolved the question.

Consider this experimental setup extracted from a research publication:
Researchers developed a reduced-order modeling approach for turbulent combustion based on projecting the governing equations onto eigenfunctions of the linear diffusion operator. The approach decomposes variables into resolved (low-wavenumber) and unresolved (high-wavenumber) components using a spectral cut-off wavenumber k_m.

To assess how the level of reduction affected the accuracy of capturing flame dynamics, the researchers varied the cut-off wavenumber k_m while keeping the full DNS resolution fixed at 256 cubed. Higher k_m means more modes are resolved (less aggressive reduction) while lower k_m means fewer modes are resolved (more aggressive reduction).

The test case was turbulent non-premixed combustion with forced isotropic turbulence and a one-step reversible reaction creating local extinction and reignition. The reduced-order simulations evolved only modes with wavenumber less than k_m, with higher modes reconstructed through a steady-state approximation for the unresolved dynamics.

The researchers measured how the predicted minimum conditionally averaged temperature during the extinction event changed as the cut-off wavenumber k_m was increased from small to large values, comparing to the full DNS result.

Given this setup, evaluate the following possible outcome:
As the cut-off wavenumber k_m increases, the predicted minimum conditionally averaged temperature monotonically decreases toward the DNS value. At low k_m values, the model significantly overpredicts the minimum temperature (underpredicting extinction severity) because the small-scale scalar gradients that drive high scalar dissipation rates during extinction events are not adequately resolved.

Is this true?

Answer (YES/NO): NO